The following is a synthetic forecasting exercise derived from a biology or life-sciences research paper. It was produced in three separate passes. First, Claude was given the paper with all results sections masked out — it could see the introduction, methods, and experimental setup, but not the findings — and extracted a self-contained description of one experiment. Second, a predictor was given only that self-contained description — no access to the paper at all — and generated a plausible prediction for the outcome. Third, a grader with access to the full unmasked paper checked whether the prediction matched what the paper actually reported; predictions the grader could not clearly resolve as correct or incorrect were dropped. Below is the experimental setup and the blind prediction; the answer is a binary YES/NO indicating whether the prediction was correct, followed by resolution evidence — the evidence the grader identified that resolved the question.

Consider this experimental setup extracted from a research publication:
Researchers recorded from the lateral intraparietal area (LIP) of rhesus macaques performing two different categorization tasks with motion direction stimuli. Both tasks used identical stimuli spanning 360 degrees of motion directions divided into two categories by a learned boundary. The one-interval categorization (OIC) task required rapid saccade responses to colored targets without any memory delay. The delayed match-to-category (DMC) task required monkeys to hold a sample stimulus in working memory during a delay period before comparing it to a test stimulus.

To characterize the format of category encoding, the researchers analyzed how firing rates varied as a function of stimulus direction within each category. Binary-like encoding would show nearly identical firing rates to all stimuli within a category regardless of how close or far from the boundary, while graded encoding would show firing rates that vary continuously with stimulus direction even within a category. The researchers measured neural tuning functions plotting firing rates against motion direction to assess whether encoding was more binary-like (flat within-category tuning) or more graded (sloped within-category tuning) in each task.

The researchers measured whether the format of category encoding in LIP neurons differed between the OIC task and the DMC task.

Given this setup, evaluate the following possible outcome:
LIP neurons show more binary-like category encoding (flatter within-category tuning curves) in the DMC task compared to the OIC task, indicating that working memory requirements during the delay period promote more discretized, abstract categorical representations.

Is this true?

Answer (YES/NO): YES